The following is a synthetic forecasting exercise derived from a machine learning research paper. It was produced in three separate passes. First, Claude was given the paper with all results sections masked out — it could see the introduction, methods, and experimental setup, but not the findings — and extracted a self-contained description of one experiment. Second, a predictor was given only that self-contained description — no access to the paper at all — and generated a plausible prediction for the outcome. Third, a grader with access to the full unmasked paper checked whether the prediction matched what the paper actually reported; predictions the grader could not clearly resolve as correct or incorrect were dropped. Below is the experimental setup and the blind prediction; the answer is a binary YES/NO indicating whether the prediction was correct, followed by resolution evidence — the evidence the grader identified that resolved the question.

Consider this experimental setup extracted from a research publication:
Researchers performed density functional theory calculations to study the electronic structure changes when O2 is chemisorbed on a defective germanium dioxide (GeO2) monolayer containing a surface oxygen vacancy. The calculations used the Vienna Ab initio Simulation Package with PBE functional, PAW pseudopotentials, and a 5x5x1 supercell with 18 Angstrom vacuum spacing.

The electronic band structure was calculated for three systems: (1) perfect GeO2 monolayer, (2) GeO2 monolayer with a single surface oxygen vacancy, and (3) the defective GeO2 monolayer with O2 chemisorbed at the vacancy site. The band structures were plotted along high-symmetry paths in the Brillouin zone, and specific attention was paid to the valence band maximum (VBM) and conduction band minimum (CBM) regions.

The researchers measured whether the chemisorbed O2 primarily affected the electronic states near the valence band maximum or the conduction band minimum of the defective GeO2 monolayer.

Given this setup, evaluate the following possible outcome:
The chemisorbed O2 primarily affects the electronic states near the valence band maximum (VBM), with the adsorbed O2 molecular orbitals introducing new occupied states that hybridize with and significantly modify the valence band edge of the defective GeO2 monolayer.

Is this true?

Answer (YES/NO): YES